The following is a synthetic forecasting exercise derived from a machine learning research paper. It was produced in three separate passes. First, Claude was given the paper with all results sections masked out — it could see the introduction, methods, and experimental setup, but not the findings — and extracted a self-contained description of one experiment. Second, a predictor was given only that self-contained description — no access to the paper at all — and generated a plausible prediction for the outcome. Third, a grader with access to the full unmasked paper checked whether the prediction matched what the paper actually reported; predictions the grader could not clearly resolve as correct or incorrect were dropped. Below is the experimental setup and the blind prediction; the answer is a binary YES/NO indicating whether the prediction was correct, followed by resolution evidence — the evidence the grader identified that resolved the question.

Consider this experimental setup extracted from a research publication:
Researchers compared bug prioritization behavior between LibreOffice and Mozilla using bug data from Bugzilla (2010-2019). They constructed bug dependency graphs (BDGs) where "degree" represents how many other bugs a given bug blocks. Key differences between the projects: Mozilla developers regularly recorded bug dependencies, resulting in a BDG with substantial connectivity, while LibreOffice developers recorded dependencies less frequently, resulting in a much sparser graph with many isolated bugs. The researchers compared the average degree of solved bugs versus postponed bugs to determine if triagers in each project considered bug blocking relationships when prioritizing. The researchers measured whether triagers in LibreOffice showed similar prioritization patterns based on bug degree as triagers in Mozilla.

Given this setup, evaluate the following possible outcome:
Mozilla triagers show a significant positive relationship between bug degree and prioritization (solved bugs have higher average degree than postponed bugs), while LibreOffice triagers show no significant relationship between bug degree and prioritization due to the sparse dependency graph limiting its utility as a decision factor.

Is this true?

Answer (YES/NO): YES